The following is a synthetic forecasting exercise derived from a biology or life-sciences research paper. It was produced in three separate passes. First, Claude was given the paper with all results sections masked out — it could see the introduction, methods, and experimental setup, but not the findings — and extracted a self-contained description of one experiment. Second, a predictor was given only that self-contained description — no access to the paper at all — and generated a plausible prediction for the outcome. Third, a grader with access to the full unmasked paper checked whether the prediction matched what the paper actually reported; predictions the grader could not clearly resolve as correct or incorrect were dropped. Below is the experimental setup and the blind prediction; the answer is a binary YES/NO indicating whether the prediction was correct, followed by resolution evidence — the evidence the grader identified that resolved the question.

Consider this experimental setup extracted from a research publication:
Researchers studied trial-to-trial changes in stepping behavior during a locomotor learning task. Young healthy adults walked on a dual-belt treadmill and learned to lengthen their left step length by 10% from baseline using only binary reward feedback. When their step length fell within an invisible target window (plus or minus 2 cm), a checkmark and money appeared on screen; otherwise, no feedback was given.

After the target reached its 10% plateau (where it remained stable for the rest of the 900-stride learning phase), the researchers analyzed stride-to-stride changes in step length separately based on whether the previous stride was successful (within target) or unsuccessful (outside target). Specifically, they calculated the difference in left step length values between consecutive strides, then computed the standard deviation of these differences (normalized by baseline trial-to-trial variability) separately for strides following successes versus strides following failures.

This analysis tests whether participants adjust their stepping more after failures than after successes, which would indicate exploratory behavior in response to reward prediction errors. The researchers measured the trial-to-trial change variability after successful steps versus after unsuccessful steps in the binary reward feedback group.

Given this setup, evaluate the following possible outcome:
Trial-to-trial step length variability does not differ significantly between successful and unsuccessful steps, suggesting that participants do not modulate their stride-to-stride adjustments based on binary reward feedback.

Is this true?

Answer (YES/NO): NO